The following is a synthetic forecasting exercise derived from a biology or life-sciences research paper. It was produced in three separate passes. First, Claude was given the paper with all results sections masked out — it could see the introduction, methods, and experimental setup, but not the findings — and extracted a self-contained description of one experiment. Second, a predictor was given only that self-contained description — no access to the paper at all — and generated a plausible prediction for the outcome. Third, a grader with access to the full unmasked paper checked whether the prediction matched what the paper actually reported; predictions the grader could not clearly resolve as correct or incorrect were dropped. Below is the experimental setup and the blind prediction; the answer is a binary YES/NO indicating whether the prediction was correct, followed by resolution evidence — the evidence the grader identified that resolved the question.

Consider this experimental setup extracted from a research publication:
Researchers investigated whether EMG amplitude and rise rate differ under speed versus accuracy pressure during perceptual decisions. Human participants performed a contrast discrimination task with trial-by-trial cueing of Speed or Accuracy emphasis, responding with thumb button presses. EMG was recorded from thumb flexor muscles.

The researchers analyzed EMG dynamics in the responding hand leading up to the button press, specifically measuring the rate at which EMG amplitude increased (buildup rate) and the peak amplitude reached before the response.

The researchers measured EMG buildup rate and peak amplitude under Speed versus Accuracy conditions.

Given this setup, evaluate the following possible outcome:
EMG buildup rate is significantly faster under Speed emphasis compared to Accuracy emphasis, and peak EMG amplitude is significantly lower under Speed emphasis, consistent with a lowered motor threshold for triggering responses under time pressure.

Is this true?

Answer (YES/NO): NO